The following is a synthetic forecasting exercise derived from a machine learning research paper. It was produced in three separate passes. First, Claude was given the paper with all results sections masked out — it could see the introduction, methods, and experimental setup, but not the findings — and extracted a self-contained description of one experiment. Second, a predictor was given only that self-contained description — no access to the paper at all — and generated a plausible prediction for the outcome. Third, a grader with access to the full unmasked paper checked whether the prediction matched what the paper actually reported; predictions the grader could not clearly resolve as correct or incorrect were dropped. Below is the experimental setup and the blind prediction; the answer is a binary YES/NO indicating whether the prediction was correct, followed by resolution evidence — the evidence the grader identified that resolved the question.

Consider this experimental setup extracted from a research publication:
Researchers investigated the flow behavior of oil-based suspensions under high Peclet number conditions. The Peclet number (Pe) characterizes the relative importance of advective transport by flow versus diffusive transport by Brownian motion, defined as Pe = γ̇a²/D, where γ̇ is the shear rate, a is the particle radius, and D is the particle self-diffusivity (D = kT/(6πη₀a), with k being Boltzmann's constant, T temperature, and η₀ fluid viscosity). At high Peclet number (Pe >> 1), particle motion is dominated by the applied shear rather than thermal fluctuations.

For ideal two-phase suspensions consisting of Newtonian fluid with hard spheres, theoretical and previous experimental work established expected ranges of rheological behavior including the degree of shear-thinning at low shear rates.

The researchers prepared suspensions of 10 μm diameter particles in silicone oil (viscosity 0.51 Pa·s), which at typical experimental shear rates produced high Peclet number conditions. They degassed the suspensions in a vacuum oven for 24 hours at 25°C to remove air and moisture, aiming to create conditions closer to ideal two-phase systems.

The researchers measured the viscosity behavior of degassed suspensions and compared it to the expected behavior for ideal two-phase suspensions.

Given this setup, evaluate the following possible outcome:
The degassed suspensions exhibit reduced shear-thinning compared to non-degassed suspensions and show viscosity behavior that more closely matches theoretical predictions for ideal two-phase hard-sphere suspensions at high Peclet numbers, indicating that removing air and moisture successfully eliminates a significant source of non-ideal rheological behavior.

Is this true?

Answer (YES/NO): NO